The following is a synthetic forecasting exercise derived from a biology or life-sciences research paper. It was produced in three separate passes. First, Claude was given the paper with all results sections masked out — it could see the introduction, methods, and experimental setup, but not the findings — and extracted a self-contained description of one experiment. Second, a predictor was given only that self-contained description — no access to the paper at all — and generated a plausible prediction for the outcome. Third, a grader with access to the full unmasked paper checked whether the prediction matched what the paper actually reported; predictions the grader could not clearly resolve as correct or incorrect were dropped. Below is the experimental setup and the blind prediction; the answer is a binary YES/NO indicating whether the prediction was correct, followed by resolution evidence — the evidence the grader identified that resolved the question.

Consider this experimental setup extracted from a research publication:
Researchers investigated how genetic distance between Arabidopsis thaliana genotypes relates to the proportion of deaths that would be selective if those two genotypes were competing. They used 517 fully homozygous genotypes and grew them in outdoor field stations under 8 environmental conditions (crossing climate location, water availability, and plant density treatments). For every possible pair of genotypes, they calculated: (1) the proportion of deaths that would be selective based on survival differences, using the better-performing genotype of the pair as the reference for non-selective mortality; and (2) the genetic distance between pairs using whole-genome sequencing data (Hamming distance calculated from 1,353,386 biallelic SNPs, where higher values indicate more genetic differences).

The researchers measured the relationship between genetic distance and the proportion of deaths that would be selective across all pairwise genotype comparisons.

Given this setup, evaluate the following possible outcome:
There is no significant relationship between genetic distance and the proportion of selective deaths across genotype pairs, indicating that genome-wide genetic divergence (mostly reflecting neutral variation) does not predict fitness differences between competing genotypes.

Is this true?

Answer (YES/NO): YES